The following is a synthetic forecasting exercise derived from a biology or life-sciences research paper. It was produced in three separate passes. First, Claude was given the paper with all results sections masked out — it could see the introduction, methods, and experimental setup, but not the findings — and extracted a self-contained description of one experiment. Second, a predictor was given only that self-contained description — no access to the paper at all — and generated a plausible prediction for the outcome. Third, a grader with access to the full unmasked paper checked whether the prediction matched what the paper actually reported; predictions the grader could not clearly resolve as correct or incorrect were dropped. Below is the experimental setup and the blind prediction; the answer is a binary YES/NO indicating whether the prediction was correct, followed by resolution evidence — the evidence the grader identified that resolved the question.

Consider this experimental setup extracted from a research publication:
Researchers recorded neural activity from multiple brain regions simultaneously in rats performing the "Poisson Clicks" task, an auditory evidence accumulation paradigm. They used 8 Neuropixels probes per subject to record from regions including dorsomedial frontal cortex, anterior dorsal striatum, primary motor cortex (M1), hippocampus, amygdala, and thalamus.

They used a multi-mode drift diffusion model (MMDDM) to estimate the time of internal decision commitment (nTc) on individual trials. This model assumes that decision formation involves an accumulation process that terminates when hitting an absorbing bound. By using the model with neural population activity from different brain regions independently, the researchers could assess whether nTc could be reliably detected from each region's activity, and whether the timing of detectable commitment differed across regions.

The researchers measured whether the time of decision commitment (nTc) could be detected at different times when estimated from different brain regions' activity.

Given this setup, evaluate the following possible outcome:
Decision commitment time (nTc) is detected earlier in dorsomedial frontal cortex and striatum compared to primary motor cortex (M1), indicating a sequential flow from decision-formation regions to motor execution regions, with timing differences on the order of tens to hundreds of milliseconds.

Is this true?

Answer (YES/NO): NO